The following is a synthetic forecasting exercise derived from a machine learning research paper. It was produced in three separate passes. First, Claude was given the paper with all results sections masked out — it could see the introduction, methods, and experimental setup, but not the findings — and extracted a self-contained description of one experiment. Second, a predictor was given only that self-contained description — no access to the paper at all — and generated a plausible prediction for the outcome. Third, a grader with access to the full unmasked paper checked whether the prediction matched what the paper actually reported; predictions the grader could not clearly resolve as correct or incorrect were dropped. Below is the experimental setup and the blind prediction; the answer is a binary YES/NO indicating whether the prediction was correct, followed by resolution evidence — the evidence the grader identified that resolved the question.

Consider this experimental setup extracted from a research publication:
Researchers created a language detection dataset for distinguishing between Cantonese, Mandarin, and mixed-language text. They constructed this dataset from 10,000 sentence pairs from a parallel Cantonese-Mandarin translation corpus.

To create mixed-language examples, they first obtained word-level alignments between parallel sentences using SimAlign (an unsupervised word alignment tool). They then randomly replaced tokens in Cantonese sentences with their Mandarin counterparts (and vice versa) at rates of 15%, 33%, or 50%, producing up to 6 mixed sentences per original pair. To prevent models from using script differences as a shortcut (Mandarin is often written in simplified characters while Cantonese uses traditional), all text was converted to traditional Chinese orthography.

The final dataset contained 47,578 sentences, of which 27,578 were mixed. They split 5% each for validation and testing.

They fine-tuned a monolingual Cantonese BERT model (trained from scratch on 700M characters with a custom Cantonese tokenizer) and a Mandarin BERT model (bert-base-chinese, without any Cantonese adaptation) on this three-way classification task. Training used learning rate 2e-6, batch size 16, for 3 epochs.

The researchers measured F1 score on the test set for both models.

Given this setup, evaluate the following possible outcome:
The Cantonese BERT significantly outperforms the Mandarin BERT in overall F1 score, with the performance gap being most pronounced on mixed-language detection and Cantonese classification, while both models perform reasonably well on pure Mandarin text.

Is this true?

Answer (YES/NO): NO